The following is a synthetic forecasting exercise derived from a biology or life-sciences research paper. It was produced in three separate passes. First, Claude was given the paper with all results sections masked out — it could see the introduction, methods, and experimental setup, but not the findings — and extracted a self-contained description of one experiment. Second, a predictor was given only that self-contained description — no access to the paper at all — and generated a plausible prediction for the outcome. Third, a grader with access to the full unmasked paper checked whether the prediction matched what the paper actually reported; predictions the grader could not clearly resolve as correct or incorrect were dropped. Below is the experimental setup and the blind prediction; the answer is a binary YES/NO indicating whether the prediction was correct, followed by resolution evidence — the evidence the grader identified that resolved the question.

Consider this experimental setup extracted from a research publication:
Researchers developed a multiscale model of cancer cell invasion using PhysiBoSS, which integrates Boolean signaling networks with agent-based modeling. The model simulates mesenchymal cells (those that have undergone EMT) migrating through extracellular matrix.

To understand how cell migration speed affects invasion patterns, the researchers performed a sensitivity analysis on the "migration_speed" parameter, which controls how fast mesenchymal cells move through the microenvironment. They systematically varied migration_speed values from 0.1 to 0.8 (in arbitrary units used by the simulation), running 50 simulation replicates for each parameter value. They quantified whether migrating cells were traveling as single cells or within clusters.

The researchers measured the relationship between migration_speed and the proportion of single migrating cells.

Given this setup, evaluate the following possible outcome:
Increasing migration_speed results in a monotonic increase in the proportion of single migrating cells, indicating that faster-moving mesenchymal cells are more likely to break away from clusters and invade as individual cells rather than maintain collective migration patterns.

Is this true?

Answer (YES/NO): YES